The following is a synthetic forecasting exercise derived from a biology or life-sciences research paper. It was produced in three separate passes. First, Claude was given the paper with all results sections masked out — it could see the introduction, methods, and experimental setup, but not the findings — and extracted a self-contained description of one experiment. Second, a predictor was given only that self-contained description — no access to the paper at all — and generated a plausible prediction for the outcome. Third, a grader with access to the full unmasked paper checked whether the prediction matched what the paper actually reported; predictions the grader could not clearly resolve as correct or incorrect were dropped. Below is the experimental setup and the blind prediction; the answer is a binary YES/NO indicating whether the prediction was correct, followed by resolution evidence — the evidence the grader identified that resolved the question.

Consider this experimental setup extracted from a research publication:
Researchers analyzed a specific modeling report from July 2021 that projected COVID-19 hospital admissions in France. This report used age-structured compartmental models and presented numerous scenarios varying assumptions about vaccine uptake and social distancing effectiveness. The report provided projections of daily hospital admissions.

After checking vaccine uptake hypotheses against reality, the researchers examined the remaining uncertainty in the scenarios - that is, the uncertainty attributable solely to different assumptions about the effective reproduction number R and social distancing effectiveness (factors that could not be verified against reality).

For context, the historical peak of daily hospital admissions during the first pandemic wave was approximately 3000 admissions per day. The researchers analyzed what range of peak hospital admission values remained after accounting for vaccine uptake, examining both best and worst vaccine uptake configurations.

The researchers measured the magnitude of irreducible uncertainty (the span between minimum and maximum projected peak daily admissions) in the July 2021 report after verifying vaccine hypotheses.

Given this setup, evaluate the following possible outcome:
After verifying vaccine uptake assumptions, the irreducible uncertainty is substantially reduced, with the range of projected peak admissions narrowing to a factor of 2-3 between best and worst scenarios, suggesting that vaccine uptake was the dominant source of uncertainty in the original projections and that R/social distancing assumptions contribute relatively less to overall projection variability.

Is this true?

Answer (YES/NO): NO